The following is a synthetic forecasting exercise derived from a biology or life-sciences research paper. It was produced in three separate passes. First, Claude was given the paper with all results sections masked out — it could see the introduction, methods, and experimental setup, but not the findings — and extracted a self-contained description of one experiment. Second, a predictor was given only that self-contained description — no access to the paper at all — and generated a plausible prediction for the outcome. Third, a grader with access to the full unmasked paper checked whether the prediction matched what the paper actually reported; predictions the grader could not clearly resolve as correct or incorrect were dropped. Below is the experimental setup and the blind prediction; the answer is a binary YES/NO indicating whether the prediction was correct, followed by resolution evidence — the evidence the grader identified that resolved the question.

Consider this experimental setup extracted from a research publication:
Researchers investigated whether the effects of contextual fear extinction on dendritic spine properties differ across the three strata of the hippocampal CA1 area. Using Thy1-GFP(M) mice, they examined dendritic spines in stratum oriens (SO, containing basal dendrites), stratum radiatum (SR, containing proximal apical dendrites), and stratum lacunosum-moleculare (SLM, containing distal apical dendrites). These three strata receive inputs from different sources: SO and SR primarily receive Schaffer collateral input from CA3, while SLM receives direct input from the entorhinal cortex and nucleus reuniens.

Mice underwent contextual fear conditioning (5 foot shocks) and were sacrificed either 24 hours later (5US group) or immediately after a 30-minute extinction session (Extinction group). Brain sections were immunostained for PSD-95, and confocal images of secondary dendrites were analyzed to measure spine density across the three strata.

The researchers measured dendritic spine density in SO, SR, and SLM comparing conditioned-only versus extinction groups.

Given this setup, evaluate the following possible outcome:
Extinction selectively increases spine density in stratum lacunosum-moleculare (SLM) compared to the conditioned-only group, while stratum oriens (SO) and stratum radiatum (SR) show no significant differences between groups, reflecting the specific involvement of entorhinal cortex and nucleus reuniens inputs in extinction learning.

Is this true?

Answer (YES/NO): NO